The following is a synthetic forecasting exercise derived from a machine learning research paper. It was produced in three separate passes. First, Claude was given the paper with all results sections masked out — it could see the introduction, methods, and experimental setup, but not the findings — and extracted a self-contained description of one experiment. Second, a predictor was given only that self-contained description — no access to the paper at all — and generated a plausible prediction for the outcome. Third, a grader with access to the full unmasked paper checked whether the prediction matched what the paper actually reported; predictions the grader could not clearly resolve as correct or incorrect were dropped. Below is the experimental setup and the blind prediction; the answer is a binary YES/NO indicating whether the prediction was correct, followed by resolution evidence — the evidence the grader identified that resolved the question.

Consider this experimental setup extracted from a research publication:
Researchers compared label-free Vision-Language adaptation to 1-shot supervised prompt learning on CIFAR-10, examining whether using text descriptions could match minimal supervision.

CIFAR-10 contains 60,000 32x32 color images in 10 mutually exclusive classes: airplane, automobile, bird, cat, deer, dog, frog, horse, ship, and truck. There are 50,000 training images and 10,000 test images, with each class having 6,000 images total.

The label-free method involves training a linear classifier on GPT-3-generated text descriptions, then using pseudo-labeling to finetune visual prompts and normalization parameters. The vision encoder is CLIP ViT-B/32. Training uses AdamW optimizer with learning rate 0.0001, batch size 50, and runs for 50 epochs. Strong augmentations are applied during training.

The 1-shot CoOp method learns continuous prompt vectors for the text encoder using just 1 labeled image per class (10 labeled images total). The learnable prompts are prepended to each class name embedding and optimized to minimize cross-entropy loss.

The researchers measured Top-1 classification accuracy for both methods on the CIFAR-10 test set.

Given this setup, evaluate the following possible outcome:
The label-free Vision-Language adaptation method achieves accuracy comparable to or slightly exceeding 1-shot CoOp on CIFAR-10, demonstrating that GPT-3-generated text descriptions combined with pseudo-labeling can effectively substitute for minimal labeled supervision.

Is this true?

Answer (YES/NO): NO